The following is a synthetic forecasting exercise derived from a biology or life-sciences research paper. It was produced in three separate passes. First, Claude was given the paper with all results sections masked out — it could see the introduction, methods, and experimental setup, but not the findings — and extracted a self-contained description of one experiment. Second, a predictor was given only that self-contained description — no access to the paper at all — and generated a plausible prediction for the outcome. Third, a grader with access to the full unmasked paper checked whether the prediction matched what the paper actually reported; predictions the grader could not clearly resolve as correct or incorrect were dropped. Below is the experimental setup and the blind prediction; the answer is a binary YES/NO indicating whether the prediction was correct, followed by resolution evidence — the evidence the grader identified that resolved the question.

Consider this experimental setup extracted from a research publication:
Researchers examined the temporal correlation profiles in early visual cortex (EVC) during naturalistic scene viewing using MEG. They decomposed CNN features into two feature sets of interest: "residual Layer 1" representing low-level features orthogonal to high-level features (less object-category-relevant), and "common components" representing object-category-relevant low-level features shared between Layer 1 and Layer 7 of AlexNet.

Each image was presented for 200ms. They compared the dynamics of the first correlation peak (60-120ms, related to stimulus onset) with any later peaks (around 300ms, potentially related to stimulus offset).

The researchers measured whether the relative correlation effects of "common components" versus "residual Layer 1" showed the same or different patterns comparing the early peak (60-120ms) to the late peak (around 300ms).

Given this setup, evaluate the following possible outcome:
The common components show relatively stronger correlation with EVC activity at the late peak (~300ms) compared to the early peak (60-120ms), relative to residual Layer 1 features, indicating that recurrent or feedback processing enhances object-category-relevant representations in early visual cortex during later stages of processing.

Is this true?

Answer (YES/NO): YES